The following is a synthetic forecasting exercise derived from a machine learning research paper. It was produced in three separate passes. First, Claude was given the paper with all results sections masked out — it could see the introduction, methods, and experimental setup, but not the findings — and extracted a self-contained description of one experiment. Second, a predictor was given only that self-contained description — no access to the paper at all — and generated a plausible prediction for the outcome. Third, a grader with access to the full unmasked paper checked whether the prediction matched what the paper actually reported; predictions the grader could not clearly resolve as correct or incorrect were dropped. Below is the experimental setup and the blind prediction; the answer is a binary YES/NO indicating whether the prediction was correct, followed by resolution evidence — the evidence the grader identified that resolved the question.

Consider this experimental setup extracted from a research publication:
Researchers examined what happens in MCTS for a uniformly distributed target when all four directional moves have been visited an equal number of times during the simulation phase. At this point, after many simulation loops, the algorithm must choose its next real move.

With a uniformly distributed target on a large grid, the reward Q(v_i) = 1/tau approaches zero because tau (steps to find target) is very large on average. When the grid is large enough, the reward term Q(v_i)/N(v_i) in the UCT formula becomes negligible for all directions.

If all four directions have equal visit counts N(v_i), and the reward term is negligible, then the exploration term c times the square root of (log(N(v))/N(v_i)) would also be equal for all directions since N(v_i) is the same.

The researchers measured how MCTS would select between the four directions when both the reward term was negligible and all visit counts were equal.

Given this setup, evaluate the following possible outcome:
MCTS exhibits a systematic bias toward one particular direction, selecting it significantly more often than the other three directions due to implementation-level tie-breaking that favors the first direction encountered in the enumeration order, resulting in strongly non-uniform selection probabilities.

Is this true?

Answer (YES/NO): NO